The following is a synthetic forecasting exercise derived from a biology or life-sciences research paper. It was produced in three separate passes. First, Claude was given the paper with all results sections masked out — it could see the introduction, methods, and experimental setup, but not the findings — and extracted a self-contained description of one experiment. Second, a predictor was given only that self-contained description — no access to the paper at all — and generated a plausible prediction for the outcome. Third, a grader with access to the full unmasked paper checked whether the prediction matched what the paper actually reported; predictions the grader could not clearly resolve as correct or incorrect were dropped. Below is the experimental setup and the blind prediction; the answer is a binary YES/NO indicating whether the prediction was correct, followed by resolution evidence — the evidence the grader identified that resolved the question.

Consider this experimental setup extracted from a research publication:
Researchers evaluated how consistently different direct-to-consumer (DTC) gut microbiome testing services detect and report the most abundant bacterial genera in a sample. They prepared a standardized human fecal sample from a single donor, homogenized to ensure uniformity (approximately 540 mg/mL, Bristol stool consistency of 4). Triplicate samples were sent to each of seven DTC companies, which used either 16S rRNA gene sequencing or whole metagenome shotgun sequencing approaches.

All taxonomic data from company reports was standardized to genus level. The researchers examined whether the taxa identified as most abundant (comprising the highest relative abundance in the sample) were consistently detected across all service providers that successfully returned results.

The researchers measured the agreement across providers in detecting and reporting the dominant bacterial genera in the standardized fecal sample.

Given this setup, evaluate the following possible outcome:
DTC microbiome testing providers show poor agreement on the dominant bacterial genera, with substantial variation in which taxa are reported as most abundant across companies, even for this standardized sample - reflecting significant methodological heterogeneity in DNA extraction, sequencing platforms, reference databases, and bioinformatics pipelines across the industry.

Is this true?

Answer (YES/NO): YES